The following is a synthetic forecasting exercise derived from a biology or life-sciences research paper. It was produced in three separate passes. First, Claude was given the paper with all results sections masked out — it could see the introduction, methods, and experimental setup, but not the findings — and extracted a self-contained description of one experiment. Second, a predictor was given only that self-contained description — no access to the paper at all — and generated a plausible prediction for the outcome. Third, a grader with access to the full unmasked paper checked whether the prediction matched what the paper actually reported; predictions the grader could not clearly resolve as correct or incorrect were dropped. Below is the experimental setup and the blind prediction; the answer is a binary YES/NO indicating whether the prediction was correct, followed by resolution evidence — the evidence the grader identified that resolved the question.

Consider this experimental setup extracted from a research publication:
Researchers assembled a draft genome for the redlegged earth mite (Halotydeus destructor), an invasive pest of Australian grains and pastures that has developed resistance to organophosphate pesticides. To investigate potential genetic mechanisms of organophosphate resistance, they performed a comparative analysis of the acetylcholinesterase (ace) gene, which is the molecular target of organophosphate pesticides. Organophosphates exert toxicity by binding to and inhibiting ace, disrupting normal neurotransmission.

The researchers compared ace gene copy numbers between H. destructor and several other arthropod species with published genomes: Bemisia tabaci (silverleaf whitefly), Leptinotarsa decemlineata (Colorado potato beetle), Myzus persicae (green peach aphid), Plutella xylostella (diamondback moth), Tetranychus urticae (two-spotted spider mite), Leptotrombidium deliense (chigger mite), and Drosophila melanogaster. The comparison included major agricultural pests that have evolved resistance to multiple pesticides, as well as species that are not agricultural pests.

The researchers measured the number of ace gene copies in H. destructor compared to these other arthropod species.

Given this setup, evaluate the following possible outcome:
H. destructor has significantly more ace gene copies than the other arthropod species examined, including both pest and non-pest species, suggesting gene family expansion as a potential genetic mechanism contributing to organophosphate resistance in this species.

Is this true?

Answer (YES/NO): NO